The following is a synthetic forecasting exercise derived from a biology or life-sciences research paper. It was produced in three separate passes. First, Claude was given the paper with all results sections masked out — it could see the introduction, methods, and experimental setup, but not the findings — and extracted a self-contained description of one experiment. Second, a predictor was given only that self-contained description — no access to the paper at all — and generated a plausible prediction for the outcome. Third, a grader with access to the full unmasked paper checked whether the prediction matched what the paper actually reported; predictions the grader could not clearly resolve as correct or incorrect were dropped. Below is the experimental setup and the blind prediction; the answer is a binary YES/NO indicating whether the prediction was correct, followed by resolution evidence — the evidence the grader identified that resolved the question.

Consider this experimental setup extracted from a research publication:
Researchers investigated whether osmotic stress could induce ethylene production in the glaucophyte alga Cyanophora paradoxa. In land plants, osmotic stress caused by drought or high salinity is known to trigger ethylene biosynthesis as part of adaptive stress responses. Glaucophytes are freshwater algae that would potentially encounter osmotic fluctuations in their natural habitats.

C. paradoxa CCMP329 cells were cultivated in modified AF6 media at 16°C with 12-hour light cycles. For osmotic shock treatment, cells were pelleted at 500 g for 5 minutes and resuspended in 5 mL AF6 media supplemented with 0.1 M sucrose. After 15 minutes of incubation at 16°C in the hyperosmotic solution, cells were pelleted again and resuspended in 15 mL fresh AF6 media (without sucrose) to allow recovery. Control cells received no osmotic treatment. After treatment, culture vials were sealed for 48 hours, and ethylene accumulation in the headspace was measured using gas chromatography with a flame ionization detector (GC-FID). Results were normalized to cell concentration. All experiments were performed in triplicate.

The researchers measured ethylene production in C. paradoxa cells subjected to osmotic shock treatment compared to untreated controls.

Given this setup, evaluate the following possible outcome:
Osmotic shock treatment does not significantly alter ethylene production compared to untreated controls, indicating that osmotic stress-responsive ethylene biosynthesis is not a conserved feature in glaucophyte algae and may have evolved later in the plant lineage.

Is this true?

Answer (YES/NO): NO